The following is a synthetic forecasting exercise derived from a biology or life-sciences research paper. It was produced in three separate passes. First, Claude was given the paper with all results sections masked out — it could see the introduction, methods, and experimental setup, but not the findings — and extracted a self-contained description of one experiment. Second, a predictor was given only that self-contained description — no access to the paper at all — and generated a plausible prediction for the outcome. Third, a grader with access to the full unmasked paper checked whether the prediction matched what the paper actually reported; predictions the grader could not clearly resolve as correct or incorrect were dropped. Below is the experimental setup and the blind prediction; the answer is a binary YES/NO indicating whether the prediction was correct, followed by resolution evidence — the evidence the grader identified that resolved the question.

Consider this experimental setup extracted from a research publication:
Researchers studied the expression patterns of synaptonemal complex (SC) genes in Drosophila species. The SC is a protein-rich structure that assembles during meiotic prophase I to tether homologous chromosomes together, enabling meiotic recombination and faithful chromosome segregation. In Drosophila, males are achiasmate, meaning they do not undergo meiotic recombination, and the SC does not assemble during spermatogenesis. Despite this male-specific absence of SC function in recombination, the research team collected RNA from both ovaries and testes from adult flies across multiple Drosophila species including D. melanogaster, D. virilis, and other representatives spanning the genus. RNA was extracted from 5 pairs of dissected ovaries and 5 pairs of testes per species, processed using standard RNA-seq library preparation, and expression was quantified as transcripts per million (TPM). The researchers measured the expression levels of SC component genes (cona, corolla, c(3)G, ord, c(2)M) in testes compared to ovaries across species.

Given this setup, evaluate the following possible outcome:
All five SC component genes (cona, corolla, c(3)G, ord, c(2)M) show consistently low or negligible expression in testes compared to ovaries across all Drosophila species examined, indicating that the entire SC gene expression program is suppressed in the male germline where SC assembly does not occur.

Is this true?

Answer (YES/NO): NO